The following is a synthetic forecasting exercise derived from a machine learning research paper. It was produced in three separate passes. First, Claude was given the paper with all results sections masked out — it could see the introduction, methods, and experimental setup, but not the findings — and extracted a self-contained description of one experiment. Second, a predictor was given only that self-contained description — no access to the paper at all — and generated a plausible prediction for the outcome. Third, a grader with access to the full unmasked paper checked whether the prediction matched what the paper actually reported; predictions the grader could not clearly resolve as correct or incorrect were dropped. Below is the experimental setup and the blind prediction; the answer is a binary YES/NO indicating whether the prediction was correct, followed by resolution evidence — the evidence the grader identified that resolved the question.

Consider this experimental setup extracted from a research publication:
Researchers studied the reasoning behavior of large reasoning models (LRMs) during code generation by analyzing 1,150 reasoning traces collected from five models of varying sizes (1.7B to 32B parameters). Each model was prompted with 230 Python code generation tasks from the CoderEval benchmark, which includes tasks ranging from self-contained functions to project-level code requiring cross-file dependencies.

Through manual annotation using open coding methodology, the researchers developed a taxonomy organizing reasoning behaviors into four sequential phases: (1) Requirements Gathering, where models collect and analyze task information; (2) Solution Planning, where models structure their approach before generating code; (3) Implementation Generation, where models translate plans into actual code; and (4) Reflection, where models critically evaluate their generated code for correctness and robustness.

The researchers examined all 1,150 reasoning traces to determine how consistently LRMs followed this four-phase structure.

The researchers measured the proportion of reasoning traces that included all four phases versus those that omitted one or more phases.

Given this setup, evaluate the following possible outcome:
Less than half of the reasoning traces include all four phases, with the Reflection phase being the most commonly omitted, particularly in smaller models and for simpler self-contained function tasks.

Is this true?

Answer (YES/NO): NO